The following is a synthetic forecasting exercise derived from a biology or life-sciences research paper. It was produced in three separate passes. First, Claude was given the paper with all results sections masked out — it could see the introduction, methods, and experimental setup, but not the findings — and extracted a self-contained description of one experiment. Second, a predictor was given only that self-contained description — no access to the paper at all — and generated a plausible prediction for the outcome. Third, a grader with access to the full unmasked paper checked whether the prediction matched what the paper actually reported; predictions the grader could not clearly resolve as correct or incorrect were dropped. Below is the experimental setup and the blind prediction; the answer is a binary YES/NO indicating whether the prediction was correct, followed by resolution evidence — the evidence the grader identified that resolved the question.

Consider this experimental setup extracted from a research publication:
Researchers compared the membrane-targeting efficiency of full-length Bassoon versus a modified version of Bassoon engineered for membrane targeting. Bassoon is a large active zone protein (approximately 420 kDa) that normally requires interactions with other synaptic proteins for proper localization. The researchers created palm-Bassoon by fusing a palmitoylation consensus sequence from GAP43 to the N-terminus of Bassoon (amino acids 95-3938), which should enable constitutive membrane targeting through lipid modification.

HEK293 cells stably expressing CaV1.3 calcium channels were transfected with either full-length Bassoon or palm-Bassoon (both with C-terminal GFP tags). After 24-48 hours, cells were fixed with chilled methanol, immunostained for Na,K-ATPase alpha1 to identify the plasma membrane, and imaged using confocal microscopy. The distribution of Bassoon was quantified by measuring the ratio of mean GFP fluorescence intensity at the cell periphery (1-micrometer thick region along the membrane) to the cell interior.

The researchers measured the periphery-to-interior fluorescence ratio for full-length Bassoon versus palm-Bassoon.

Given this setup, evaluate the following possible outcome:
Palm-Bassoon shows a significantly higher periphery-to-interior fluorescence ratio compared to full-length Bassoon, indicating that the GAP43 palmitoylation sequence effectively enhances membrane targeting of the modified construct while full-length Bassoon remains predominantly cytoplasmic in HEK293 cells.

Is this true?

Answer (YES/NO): YES